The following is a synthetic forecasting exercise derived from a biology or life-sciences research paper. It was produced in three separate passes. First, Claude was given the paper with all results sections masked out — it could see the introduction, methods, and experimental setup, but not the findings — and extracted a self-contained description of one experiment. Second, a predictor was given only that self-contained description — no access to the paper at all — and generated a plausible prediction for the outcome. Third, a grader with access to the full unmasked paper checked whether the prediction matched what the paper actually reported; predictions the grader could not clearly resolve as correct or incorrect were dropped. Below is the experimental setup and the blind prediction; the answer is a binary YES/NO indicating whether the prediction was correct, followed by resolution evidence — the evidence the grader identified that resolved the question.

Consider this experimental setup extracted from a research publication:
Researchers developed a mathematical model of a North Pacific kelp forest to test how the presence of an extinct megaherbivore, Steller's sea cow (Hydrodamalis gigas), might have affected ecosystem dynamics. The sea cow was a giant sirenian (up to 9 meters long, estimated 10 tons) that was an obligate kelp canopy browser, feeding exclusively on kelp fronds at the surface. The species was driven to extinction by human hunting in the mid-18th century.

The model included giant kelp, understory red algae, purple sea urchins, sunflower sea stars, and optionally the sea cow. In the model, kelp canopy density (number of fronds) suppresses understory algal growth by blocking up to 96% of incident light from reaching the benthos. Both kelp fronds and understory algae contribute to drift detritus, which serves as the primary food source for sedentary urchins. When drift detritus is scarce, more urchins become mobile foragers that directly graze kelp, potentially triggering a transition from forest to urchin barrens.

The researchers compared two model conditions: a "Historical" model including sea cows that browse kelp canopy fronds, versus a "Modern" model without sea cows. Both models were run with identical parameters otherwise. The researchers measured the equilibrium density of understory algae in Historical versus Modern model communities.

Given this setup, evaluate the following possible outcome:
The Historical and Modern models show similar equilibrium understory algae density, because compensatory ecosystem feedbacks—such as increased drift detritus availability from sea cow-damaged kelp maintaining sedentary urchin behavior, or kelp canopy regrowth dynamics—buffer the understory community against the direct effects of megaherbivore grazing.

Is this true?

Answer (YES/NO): NO